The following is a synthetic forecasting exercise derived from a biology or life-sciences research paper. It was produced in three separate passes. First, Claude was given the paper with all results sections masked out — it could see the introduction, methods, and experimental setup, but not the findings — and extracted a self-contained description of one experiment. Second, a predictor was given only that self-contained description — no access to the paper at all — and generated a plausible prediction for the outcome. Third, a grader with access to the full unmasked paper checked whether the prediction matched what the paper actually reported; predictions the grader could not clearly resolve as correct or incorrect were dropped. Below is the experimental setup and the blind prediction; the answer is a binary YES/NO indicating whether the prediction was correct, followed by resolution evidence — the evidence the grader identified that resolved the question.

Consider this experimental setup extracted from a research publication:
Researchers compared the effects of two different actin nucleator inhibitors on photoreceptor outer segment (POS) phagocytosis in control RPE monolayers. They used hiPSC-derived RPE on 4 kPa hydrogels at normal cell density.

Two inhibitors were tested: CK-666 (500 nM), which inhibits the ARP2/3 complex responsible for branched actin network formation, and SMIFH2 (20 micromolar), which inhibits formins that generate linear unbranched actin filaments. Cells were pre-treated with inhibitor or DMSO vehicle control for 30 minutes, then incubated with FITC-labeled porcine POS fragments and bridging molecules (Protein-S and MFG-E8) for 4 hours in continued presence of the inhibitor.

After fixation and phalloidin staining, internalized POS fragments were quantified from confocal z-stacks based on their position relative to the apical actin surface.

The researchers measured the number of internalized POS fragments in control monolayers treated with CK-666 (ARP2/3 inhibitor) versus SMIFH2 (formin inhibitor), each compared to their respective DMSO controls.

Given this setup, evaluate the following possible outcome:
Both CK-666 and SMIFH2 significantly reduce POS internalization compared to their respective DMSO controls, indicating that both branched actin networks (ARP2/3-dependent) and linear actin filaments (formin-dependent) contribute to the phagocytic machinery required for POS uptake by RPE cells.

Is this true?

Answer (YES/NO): NO